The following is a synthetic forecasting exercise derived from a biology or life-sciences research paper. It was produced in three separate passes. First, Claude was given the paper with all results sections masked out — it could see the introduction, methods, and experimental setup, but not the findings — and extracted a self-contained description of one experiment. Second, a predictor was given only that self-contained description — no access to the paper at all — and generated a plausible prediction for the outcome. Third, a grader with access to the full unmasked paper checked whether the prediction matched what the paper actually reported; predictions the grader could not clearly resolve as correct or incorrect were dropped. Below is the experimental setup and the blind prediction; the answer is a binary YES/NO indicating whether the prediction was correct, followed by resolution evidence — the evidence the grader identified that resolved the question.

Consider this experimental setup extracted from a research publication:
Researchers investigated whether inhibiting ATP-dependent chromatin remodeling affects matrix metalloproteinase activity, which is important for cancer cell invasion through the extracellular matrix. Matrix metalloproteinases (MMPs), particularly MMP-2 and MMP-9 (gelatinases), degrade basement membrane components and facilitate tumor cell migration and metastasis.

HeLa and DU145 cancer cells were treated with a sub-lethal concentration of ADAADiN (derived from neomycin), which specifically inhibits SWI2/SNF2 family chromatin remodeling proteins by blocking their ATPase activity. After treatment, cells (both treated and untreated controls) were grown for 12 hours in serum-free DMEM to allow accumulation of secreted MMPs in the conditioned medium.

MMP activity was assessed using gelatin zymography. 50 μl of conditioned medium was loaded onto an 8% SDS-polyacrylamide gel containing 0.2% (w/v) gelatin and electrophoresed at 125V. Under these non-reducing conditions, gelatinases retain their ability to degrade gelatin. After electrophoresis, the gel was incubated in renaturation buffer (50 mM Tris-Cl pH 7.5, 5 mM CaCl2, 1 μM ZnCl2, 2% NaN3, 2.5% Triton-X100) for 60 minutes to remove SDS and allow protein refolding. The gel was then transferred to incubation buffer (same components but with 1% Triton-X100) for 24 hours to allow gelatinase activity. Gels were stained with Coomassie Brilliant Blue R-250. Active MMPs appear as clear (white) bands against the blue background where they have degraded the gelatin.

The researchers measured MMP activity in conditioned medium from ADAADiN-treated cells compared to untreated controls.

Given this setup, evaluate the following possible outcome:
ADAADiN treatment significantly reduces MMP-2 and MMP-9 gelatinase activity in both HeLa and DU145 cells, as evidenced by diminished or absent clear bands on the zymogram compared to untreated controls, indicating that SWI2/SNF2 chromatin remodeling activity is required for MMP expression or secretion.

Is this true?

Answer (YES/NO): NO